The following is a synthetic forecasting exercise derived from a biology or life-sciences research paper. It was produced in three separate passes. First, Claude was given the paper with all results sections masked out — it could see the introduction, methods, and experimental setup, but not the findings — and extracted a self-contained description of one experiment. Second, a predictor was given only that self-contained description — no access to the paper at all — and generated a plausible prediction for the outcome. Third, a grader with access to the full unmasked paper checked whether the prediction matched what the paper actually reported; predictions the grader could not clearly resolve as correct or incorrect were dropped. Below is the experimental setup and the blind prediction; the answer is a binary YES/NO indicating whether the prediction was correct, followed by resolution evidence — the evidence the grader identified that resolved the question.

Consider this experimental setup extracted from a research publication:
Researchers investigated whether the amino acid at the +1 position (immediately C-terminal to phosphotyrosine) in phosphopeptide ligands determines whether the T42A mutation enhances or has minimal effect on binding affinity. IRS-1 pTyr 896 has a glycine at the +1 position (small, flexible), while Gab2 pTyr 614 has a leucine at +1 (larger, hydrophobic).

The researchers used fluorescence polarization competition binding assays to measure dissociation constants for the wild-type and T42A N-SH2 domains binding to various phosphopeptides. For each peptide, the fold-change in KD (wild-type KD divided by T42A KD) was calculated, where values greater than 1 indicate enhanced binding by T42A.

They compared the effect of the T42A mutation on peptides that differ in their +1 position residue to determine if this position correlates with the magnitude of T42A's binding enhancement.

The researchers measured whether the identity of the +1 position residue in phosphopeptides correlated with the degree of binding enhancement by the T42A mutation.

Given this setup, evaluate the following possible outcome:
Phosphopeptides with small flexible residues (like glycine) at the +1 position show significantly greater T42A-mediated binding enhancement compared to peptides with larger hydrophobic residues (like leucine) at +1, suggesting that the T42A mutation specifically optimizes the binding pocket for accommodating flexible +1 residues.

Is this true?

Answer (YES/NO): NO